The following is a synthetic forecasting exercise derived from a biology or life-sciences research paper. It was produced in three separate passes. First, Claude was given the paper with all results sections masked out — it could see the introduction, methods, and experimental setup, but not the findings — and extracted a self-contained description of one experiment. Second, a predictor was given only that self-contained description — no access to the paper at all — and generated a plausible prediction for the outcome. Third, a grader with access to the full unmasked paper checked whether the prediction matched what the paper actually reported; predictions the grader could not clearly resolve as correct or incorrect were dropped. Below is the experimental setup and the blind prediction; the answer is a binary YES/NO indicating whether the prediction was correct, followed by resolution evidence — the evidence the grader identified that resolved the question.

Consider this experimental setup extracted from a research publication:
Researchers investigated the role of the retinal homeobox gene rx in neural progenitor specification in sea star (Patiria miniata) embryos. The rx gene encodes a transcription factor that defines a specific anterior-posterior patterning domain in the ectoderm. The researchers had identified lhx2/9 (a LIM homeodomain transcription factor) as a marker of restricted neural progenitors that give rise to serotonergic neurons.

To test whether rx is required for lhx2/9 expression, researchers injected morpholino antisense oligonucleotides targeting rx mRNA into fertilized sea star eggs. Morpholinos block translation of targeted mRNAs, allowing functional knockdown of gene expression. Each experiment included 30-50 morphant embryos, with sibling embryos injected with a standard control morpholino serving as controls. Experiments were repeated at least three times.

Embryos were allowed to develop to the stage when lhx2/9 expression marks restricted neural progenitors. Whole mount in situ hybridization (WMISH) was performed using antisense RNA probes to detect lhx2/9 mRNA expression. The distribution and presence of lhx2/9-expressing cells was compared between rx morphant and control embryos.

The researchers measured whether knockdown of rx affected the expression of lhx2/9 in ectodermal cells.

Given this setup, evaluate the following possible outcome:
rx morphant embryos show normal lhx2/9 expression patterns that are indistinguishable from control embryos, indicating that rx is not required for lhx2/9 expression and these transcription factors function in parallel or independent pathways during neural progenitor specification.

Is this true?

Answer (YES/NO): NO